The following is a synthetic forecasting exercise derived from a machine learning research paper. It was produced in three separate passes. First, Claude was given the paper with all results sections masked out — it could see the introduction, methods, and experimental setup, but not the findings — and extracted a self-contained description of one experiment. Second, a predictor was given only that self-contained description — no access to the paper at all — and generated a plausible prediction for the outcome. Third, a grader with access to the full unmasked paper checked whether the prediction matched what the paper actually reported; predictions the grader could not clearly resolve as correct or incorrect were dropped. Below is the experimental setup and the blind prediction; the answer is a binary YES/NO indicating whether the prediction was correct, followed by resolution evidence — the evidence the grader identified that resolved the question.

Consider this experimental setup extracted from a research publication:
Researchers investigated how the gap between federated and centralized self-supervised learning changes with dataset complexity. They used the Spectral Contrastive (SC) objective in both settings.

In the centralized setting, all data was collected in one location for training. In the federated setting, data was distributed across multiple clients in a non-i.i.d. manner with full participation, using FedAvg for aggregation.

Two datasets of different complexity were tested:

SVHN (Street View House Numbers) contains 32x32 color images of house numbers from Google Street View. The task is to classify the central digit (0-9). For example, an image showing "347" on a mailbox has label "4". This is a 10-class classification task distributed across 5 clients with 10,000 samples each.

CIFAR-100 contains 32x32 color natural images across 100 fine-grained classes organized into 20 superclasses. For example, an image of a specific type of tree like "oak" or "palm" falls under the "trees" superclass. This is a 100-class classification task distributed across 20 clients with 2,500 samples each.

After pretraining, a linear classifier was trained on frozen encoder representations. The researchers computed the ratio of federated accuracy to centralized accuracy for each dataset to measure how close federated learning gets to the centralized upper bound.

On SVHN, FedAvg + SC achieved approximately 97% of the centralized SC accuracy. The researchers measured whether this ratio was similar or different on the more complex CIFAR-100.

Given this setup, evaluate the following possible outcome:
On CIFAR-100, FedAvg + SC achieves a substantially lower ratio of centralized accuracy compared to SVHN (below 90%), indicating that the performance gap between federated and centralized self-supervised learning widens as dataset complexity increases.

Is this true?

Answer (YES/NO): YES